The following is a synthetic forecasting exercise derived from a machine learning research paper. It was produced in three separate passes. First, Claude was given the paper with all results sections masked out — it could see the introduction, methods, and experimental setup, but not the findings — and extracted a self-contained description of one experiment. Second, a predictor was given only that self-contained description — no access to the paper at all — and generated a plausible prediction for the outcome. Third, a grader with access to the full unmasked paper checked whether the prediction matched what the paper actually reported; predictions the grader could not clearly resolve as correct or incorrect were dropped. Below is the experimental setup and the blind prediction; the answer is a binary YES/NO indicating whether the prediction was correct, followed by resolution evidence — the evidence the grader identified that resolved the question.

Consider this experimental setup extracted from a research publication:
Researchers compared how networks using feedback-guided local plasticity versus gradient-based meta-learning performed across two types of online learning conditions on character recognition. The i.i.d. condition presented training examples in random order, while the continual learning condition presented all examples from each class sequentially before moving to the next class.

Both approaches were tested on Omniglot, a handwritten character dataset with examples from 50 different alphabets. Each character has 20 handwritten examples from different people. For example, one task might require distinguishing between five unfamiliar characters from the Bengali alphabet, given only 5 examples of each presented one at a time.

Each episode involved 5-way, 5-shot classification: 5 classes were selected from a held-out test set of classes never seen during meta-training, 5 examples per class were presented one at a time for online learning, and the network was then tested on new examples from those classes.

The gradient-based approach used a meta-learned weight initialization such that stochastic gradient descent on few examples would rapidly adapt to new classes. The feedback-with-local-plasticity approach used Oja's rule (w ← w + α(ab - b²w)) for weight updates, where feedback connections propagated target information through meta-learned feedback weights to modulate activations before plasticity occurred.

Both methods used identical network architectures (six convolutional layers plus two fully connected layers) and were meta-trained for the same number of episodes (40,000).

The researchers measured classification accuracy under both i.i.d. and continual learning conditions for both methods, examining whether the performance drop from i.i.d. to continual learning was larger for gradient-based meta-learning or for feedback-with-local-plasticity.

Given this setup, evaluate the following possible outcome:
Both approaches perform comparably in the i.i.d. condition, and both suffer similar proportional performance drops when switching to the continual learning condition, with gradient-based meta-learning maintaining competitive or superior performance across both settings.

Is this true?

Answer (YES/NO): NO